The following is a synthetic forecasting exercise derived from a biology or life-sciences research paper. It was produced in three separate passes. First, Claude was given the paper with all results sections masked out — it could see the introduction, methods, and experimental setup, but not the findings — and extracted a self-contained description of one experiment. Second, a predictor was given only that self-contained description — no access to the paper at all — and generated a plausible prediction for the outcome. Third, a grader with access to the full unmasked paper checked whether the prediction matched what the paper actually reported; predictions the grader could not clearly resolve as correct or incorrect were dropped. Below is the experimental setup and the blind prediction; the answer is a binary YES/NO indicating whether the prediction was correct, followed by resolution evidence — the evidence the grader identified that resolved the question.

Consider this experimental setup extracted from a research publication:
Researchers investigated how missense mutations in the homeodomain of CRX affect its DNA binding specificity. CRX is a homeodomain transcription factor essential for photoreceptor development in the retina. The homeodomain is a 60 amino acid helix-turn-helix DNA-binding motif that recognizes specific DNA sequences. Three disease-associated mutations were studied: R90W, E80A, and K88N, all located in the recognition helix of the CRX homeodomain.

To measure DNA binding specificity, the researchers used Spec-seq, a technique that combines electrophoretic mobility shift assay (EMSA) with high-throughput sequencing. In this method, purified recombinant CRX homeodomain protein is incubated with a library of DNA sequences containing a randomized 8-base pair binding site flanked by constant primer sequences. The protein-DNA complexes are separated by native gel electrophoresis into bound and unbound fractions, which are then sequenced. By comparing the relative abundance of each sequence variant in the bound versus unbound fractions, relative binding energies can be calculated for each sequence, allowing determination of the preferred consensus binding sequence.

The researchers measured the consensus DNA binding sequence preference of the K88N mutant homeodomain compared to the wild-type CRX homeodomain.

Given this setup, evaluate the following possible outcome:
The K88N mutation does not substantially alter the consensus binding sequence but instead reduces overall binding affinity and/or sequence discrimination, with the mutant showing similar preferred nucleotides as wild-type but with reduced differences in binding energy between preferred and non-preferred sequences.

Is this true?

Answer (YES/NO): NO